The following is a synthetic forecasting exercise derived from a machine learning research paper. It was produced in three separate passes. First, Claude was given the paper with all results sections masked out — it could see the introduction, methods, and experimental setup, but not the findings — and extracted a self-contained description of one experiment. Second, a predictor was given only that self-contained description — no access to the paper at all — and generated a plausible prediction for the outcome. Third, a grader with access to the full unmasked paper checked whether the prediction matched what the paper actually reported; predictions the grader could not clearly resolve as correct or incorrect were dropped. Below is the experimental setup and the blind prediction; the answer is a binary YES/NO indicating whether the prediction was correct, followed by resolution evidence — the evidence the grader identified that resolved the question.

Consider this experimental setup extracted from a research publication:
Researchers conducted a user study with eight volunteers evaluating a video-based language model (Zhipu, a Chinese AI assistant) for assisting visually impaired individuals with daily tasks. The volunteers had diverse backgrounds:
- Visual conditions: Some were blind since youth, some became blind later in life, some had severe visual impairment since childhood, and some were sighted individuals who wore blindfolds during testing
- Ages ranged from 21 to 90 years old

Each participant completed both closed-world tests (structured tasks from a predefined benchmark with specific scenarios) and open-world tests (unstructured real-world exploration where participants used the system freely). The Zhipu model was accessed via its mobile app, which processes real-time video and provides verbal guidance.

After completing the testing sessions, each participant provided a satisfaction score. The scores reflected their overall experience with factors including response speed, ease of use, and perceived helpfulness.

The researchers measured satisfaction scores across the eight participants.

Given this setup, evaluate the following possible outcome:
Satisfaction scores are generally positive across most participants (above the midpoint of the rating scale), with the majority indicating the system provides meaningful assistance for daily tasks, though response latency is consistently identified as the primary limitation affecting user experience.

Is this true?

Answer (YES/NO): NO